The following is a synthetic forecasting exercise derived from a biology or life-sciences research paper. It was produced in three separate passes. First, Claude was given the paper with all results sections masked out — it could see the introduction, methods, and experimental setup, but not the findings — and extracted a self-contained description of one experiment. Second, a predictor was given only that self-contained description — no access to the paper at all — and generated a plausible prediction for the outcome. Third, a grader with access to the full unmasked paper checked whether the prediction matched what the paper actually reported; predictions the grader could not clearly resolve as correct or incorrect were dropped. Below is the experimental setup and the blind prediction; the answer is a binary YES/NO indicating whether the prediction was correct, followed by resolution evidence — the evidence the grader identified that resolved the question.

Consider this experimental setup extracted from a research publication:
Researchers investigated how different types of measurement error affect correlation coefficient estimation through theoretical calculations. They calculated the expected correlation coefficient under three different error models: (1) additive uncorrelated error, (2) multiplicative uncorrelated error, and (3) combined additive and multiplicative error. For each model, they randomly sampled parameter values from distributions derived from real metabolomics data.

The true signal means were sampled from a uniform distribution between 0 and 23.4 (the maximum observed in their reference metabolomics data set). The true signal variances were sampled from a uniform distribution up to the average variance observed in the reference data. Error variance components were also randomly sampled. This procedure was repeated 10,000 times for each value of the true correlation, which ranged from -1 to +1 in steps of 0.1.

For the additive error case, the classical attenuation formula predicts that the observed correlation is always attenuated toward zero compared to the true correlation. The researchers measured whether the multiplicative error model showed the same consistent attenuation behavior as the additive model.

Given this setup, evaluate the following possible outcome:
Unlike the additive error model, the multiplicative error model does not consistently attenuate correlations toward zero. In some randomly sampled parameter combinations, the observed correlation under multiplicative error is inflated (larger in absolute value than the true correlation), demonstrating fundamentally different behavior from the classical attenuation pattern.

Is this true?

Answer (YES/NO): YES